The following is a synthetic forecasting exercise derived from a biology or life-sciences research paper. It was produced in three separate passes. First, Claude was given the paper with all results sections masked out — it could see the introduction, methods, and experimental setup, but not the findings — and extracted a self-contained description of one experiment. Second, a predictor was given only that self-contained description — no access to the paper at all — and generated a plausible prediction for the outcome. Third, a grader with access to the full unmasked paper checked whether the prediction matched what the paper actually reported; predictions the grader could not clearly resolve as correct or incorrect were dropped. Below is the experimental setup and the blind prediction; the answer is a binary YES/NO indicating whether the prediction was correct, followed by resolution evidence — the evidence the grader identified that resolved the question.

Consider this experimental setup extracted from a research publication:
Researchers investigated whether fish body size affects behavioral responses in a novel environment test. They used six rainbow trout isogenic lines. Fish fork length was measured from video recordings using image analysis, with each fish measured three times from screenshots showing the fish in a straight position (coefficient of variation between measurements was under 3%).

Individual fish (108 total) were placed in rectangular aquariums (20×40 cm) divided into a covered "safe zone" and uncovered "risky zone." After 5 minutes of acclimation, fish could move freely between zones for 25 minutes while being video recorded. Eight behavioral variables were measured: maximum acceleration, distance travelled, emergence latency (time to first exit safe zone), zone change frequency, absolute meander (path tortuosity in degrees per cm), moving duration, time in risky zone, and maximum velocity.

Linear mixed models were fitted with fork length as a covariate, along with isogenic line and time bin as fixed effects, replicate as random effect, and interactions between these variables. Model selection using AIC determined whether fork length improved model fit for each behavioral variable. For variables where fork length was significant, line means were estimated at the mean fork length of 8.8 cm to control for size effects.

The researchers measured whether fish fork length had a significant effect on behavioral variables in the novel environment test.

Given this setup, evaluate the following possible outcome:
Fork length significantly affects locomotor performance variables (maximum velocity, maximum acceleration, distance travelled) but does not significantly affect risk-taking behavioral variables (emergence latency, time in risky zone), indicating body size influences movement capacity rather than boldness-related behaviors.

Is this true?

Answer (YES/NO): NO